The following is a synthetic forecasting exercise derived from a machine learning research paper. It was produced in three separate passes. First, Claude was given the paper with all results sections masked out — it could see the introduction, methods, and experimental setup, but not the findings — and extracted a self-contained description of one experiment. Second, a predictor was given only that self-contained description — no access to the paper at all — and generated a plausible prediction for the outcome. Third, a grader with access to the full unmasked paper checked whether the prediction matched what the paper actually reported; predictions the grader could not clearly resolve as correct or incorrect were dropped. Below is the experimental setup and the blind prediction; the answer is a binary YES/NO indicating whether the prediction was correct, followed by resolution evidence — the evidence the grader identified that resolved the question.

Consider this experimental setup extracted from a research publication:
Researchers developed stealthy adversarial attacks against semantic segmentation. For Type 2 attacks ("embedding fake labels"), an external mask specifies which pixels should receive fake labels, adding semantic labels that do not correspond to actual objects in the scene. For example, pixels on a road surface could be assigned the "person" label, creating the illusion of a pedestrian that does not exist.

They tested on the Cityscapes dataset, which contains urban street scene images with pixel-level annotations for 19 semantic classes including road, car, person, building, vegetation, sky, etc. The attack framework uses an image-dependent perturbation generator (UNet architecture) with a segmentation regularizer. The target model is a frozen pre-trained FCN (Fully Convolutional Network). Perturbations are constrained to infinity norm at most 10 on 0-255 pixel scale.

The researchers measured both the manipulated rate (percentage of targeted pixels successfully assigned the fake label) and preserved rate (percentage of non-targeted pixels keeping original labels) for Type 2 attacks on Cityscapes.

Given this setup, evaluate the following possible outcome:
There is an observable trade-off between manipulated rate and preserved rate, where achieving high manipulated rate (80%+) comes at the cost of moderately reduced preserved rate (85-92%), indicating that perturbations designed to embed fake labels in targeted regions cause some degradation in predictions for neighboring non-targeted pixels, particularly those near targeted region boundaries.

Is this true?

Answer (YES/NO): NO